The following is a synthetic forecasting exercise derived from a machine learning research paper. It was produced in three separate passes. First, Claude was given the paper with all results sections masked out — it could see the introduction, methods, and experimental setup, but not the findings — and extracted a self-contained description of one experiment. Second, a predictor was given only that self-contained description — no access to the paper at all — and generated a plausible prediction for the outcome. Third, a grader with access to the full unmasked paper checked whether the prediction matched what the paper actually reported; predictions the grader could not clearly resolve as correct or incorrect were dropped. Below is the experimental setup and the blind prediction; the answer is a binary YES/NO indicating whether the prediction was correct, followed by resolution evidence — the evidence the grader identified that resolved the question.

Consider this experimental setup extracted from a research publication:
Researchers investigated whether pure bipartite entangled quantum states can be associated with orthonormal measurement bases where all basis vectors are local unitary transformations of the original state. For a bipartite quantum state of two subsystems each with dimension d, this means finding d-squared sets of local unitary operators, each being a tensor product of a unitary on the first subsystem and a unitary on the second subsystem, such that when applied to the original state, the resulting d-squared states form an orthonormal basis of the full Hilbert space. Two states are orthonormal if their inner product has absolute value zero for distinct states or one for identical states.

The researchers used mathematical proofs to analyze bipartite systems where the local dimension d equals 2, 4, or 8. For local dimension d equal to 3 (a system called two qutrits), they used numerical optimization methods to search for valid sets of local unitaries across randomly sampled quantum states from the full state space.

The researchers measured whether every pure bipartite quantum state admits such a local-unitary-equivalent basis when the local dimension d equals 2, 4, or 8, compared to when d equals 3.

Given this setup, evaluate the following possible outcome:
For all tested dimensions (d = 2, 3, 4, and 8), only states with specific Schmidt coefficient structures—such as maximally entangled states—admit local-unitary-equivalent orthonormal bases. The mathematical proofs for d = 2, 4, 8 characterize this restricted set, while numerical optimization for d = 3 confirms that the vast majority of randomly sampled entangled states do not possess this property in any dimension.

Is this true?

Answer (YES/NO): NO